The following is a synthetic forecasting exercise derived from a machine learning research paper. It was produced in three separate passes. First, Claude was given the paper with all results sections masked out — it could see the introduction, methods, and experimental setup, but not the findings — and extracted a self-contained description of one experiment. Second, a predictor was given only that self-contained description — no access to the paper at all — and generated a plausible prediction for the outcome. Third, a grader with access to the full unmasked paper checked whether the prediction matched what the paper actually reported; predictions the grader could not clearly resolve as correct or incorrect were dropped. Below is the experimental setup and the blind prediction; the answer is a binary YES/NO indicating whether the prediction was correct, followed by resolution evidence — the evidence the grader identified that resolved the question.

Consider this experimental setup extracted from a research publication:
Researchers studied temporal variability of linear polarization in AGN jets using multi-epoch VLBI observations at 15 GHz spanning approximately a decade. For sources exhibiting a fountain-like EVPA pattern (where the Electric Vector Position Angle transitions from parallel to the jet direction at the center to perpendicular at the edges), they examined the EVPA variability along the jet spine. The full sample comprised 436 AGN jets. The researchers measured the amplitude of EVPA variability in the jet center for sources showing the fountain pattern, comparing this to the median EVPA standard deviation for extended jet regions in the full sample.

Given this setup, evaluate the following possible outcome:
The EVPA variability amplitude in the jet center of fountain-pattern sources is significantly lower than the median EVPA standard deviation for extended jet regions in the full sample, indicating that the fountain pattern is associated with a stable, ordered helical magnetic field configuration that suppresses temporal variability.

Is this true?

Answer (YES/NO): NO